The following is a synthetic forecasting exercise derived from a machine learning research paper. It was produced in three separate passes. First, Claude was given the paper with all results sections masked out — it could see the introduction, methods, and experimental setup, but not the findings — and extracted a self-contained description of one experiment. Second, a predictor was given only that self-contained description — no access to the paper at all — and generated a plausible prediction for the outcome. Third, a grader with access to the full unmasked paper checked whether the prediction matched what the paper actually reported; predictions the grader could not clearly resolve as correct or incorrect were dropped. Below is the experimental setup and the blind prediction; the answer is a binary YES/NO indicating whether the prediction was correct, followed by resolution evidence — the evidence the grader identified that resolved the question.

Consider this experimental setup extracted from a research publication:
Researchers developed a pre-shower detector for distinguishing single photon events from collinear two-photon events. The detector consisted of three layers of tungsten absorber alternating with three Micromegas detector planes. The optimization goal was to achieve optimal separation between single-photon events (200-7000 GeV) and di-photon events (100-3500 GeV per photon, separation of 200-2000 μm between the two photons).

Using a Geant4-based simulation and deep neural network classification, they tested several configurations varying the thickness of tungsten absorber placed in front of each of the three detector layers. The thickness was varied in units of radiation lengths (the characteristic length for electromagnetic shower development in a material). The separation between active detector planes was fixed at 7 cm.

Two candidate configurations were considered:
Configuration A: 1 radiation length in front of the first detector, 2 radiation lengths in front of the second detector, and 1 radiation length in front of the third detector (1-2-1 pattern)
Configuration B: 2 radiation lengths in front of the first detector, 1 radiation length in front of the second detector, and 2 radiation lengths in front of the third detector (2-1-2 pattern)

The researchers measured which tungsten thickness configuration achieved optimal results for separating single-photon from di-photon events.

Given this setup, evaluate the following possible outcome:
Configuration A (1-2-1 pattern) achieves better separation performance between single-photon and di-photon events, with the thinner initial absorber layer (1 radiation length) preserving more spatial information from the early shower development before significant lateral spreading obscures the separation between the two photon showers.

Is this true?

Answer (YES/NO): NO